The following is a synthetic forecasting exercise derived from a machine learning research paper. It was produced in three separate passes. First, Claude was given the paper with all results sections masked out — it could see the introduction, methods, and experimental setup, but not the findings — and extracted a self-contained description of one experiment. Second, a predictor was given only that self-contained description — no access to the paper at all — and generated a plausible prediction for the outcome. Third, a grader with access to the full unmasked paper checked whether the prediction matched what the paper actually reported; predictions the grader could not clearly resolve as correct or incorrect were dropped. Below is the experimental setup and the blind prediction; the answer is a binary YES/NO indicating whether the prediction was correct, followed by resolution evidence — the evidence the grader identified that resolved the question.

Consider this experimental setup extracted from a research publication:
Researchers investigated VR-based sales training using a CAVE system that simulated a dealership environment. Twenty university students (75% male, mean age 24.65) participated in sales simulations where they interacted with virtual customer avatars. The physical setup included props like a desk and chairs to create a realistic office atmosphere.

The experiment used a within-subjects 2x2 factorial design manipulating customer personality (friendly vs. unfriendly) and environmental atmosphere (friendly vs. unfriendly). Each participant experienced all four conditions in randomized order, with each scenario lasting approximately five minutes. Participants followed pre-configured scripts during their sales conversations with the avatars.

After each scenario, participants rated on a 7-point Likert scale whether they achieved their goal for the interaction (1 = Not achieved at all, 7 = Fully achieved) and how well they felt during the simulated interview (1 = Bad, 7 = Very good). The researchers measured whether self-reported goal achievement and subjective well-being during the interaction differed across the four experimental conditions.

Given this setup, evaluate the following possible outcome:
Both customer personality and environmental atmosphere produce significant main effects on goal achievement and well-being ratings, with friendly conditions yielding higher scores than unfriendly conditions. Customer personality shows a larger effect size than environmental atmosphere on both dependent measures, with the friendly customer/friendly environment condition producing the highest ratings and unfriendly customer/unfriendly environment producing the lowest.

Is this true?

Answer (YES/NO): NO